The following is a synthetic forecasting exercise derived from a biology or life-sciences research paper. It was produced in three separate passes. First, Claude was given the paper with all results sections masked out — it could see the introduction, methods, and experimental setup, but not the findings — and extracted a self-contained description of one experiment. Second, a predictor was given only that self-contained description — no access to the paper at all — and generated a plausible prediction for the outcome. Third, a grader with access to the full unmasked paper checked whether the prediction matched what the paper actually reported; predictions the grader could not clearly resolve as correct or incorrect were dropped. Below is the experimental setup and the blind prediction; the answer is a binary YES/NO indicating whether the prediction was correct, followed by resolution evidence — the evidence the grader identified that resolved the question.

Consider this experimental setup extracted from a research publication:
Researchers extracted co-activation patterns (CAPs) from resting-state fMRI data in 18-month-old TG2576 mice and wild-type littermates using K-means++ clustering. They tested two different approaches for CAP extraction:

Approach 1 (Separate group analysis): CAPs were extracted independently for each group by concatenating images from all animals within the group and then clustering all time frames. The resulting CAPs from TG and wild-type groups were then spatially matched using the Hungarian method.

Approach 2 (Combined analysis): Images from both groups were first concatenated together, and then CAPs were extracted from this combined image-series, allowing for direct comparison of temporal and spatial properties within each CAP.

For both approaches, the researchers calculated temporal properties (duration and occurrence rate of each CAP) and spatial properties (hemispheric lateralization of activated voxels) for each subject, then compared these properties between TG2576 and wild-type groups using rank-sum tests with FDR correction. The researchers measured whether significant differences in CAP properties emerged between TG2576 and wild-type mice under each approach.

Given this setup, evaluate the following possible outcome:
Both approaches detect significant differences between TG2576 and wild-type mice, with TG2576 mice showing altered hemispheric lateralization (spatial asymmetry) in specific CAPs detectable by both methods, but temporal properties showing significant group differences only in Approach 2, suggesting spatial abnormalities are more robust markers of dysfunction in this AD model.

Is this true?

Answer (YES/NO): NO